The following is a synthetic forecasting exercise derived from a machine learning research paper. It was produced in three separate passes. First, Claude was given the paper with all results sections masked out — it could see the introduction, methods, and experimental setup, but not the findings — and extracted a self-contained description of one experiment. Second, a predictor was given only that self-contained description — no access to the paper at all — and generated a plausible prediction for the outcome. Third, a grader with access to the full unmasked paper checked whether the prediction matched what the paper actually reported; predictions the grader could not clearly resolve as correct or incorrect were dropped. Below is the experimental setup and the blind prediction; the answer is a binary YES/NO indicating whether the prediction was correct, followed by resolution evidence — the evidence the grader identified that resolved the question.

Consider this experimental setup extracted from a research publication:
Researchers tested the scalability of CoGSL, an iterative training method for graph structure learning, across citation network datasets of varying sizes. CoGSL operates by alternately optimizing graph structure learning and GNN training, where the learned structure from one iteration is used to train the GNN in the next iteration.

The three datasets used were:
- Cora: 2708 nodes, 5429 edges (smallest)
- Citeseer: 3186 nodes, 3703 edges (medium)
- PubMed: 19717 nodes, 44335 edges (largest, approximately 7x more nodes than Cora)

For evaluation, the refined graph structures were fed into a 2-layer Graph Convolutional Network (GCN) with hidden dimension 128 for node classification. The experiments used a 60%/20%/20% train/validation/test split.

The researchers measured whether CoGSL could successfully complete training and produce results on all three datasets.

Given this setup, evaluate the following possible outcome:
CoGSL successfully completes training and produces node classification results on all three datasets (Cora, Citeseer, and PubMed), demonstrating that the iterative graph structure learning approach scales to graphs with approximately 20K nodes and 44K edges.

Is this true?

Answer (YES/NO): NO